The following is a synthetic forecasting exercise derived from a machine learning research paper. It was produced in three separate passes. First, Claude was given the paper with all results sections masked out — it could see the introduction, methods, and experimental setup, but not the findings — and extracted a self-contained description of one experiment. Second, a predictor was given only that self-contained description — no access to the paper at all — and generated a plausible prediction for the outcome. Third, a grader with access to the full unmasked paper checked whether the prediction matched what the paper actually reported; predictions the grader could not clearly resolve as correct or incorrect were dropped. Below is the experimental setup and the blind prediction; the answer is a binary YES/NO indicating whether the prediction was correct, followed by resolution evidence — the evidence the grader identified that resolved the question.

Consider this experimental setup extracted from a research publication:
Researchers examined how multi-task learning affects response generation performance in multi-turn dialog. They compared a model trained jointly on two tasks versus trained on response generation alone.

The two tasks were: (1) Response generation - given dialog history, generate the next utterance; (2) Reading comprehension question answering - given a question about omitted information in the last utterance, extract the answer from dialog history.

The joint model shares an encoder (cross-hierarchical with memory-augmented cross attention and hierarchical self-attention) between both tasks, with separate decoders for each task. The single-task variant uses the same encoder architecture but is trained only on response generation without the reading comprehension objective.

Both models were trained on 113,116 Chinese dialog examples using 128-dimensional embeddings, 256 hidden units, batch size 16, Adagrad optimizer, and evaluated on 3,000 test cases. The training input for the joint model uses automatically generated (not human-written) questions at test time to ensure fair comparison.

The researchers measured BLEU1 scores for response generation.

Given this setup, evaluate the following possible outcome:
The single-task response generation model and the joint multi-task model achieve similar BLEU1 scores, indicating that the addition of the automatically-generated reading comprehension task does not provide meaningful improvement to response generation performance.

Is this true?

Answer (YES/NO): NO